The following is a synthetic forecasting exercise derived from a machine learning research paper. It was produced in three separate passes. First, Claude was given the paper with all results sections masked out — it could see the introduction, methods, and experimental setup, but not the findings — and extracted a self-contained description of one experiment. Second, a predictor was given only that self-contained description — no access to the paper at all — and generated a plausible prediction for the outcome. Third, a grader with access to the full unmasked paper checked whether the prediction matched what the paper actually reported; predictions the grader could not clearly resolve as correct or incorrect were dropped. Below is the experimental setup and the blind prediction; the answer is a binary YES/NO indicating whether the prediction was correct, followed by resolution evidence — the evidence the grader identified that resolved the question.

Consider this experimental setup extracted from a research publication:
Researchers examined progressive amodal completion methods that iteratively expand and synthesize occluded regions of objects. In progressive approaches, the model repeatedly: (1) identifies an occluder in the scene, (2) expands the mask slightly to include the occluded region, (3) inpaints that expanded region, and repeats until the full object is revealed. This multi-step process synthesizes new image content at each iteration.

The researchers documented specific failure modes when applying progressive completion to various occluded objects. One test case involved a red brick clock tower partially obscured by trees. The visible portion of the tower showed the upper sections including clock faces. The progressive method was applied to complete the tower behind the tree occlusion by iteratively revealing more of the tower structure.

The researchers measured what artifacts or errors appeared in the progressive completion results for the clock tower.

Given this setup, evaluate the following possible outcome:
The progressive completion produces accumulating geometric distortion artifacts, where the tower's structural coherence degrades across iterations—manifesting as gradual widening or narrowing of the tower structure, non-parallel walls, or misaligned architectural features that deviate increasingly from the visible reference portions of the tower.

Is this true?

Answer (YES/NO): NO